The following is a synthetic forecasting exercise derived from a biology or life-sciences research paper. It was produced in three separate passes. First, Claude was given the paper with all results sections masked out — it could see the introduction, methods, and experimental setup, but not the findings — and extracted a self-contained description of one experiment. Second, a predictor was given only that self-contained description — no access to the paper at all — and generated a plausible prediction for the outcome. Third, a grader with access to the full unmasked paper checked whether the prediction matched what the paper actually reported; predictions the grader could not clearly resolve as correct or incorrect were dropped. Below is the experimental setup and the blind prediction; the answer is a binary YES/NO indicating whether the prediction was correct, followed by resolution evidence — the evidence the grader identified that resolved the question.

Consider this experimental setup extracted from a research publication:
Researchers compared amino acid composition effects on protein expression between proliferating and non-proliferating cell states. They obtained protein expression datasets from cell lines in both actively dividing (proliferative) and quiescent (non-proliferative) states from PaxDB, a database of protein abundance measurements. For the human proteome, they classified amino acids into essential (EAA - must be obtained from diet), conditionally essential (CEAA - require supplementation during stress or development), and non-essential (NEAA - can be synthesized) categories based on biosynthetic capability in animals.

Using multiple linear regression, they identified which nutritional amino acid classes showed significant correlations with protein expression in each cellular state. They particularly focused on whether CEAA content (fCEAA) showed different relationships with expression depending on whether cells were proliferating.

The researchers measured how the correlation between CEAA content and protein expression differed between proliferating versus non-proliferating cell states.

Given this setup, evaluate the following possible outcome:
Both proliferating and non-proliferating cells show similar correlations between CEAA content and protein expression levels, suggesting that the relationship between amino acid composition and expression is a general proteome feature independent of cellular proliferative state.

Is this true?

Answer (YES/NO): NO